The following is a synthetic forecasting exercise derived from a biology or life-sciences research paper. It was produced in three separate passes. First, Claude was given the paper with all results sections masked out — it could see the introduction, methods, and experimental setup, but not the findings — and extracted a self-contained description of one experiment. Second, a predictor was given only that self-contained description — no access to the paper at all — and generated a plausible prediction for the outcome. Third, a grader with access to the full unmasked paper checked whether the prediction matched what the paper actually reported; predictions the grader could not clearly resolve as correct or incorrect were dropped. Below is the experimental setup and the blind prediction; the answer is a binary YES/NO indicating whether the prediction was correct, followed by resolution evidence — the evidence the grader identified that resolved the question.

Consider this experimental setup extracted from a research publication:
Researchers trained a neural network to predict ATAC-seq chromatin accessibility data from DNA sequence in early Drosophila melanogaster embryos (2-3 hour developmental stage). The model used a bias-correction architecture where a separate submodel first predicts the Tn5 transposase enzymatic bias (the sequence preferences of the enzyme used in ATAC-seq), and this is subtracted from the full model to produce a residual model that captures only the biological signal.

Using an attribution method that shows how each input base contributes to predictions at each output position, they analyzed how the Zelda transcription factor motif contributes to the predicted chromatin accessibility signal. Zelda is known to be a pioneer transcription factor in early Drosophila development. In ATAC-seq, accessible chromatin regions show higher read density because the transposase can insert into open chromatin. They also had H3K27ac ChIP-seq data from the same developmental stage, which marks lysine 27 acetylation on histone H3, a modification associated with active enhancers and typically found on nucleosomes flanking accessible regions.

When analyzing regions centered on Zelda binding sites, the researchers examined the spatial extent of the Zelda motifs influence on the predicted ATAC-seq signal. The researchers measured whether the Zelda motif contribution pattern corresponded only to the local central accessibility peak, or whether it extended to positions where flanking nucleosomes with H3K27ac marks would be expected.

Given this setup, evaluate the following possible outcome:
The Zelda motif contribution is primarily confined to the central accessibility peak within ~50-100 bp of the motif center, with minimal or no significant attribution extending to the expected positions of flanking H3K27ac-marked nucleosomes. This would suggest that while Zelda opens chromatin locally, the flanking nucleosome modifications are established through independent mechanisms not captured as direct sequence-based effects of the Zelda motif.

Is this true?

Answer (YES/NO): NO